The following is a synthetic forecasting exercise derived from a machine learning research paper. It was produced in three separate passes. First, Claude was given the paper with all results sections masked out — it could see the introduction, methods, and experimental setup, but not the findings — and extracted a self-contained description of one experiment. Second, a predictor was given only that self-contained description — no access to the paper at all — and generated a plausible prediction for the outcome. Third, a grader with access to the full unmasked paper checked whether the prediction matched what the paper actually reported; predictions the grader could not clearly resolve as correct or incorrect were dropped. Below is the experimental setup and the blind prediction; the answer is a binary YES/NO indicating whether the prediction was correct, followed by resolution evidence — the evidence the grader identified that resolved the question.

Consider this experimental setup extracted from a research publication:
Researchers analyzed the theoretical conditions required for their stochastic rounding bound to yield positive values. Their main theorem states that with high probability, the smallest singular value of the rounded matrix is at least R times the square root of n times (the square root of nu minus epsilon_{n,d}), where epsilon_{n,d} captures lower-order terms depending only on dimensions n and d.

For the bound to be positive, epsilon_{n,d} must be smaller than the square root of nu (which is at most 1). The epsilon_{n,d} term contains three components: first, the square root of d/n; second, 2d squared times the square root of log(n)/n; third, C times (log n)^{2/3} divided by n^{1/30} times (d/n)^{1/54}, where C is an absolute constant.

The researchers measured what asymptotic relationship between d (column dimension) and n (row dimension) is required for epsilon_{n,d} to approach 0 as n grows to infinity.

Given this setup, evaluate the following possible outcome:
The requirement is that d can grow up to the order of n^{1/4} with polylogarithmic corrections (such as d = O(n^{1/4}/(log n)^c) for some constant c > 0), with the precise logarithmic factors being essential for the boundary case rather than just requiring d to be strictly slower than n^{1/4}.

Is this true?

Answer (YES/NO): NO